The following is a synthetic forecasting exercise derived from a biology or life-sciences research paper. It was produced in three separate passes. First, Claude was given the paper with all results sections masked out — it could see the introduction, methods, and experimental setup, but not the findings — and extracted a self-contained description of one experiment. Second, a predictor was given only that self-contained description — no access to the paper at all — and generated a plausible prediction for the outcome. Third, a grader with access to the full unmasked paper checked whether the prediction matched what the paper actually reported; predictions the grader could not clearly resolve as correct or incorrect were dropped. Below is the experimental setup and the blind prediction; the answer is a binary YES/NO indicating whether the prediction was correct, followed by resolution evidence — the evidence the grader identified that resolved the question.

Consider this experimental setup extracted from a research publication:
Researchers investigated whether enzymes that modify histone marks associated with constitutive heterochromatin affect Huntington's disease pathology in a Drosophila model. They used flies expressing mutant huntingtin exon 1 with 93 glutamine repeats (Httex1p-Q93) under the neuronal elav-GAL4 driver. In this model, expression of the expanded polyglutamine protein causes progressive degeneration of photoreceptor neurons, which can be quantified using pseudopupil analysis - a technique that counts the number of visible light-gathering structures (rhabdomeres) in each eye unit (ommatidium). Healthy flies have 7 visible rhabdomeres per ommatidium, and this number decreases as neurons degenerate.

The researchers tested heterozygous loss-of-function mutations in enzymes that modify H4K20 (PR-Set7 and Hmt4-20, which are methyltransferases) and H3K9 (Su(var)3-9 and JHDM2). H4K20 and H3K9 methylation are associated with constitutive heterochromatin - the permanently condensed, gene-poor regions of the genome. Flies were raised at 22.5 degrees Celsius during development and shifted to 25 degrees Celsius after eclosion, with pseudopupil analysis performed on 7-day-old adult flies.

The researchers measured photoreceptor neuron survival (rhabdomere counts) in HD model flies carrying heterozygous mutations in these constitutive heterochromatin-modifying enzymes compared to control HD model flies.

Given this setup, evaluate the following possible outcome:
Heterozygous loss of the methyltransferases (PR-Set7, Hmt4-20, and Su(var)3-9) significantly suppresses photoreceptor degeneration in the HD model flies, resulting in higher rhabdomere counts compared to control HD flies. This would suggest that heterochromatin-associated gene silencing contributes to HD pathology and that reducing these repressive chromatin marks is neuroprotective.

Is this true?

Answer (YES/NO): NO